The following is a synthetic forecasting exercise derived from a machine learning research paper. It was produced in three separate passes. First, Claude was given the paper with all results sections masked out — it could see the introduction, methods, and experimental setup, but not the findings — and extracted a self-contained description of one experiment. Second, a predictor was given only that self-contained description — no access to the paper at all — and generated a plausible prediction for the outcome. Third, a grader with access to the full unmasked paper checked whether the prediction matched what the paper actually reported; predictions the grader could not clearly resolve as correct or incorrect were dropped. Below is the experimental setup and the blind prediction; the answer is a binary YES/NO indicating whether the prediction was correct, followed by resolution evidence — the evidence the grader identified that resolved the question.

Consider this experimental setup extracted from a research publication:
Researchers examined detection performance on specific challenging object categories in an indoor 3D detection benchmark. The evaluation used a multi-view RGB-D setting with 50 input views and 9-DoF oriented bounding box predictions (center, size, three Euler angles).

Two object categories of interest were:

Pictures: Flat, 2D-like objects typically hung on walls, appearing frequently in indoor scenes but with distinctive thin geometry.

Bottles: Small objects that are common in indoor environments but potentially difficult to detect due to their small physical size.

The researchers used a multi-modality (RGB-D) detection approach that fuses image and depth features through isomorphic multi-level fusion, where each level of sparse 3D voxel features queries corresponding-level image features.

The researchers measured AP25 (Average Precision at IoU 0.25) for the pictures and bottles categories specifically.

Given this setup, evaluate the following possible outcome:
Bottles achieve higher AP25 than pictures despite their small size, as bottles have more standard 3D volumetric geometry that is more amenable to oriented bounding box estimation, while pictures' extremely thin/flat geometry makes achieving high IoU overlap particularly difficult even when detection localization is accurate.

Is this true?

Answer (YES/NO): NO